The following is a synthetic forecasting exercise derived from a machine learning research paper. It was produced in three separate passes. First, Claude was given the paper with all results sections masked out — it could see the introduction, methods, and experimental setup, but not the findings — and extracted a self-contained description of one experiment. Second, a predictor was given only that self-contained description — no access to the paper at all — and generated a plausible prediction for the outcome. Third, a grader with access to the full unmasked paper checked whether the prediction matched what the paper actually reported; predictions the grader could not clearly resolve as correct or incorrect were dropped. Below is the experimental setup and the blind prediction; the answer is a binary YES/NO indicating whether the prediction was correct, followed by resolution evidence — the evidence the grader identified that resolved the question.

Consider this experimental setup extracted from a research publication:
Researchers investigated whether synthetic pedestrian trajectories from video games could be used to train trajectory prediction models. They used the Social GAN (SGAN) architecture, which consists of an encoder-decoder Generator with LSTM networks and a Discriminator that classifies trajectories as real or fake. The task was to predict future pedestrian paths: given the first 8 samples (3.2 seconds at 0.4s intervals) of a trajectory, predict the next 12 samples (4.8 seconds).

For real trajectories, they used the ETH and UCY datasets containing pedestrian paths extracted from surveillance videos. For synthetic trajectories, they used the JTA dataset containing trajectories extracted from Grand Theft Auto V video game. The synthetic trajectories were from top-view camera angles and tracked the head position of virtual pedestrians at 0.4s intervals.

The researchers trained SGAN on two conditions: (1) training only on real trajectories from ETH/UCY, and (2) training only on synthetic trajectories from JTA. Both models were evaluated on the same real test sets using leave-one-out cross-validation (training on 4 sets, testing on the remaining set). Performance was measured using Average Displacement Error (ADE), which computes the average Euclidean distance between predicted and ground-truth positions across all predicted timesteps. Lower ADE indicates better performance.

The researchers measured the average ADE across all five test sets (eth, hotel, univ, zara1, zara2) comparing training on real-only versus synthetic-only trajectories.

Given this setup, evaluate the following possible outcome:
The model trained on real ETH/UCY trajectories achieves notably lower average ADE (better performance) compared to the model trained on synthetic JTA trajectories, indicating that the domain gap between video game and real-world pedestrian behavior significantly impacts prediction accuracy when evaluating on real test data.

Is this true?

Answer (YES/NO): YES